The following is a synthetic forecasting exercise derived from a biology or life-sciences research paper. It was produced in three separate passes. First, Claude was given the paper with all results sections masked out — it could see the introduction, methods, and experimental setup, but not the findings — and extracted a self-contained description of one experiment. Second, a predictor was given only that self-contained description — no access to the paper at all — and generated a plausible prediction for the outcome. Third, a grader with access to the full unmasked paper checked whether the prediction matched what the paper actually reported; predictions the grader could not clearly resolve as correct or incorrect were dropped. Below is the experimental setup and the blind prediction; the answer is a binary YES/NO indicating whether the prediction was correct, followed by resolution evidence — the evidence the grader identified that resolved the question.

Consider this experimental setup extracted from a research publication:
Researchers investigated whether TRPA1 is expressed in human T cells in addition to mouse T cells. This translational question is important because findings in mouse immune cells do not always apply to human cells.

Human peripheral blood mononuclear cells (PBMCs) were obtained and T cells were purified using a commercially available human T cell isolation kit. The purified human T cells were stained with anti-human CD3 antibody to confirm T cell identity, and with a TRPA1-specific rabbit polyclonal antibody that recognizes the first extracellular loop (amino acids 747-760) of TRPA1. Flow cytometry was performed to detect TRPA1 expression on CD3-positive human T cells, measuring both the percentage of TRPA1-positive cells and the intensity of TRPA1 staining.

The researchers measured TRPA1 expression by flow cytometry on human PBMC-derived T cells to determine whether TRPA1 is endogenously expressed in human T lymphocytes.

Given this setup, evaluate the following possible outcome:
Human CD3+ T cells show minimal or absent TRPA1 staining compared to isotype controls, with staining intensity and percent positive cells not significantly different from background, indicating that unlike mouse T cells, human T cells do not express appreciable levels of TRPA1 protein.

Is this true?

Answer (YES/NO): NO